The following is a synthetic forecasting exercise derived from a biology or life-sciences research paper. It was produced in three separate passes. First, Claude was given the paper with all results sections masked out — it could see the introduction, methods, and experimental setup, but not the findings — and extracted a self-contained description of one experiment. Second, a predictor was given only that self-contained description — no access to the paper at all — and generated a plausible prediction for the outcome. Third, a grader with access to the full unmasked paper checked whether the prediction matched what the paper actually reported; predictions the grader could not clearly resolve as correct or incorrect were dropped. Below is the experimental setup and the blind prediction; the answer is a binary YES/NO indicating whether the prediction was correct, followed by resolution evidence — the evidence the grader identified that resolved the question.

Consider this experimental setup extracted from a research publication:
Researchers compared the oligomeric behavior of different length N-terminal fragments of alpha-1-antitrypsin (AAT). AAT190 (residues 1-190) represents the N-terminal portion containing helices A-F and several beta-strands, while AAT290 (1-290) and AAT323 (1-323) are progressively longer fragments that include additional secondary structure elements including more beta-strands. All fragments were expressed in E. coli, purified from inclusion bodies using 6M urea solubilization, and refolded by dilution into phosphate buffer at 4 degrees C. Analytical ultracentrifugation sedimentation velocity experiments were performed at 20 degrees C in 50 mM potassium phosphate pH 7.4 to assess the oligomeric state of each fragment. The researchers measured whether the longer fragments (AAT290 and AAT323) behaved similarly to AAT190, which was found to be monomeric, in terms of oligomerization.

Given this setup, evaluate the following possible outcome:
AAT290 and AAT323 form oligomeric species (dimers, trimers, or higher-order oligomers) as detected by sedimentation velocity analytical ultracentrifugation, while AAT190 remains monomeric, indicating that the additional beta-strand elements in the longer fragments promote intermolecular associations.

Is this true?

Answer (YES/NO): YES